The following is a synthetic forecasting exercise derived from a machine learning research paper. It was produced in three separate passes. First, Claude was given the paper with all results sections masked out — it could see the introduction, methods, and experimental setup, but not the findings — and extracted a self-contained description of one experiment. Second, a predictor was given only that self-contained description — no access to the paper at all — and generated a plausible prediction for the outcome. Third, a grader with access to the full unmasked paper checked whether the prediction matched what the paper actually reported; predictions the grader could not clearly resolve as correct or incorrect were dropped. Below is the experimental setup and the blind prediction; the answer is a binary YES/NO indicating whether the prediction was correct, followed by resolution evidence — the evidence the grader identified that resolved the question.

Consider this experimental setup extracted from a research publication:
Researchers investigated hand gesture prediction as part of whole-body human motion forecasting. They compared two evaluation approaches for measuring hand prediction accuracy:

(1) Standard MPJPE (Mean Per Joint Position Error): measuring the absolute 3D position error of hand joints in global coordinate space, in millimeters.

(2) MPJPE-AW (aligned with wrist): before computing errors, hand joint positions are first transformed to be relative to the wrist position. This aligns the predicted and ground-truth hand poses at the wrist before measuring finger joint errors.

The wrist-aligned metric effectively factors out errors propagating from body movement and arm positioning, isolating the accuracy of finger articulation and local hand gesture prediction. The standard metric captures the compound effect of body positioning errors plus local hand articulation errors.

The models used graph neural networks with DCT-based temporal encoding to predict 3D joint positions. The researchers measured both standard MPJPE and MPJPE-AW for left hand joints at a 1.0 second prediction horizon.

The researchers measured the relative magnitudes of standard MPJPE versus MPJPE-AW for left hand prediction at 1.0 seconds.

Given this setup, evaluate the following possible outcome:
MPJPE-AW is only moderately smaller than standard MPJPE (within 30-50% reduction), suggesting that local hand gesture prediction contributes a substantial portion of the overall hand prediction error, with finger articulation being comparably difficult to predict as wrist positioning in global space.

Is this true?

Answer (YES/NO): NO